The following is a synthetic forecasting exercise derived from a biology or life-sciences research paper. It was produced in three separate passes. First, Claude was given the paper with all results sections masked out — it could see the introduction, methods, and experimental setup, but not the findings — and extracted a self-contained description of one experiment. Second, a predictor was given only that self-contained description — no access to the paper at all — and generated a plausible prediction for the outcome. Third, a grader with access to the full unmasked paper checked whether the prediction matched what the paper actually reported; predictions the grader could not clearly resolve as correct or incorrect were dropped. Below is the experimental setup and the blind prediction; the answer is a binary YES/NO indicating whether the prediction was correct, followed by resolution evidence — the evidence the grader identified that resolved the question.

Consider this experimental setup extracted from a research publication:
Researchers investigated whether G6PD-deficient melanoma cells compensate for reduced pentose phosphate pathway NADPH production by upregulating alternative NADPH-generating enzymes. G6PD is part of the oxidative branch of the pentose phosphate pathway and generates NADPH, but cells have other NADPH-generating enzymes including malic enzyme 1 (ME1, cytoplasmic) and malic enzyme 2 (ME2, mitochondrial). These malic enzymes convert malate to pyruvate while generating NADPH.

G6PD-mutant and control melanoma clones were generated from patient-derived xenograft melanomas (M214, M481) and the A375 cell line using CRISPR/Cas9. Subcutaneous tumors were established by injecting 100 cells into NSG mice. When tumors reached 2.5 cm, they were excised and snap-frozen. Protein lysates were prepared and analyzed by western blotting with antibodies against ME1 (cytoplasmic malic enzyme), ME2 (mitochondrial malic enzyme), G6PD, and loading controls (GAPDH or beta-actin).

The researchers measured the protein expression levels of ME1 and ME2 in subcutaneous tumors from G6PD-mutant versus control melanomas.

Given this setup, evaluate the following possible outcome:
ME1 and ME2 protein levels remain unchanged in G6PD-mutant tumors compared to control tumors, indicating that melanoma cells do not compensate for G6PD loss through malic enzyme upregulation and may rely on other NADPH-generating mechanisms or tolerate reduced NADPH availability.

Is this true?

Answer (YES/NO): NO